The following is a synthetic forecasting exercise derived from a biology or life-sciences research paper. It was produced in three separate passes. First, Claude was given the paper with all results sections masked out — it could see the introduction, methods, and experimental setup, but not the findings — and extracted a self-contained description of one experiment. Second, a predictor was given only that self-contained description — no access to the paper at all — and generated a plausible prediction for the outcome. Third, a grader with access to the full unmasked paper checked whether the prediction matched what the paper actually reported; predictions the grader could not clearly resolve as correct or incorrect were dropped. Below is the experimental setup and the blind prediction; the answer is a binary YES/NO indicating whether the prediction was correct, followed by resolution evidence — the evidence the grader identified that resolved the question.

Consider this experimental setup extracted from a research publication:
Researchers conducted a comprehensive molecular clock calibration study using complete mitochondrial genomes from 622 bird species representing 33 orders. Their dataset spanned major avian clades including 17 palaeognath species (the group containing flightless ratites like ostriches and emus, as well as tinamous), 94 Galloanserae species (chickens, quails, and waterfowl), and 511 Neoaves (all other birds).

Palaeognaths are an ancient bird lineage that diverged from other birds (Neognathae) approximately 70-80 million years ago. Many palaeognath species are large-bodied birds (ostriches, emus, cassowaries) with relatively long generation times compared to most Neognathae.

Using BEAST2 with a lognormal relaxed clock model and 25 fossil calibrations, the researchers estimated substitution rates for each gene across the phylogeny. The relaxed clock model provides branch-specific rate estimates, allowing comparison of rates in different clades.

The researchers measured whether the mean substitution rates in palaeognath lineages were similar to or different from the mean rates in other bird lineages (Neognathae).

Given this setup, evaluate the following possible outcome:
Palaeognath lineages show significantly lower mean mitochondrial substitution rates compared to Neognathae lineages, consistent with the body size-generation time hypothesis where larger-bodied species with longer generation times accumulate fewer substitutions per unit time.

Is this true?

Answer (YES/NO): NO